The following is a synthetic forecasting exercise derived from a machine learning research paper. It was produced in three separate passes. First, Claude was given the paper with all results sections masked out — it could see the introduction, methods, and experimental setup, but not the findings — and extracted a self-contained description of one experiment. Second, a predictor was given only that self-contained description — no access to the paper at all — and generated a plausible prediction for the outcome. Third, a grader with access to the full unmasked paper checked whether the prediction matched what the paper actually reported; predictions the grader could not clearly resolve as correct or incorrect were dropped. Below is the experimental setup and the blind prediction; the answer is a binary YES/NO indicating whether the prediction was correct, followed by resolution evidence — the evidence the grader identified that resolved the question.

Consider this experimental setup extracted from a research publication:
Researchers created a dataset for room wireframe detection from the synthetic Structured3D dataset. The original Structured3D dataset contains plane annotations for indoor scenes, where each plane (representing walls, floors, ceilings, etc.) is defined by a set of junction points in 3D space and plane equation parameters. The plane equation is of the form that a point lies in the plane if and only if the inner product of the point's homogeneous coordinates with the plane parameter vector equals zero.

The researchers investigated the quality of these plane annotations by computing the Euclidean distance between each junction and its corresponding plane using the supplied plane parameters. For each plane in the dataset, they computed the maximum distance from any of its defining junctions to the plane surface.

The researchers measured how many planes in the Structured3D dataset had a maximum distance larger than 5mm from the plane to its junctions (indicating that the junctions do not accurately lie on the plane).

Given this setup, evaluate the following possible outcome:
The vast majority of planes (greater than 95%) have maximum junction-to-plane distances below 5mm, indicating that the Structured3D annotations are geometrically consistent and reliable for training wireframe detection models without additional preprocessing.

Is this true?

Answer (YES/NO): NO